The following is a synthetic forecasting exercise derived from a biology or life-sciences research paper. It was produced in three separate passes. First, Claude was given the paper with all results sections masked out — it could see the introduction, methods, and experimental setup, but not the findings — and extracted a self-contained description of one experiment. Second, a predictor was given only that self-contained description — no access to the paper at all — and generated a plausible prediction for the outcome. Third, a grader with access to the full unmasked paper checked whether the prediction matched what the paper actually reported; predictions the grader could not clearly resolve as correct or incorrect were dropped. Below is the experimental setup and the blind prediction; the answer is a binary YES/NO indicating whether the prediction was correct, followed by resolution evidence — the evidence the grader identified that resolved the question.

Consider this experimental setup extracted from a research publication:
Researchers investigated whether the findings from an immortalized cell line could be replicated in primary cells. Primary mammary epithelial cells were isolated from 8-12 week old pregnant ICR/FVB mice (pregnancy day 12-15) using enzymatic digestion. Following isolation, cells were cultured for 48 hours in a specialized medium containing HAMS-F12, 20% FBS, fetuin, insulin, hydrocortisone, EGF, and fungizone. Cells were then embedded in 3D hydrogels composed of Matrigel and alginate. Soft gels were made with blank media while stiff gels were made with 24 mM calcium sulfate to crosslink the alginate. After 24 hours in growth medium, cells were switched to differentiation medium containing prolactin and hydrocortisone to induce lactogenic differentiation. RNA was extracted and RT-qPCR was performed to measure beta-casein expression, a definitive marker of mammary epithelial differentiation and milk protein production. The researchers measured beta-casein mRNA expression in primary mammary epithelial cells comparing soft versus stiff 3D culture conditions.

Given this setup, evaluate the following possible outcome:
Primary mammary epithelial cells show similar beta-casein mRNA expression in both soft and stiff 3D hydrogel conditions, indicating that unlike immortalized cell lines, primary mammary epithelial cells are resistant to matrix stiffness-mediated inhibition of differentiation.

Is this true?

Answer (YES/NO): NO